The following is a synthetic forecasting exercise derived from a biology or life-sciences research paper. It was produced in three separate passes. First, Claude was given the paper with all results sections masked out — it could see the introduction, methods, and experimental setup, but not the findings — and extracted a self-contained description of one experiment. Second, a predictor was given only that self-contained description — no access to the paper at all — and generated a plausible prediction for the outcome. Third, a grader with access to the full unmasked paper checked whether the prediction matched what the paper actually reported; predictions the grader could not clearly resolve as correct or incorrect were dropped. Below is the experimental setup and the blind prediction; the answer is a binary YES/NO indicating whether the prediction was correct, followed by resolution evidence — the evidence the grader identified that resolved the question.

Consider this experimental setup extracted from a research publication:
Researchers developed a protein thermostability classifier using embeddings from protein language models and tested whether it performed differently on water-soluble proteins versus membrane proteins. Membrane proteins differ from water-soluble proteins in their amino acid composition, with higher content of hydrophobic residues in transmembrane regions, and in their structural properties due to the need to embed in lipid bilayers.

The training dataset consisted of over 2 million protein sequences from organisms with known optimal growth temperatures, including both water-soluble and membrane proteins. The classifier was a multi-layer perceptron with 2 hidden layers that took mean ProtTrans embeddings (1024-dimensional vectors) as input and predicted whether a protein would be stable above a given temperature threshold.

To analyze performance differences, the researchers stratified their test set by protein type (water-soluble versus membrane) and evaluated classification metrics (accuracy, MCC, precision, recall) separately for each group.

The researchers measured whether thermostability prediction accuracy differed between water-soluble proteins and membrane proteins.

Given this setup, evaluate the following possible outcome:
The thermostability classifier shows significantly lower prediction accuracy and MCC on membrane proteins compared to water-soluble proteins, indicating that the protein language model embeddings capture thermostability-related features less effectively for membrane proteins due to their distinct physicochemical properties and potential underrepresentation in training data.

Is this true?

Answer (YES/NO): NO